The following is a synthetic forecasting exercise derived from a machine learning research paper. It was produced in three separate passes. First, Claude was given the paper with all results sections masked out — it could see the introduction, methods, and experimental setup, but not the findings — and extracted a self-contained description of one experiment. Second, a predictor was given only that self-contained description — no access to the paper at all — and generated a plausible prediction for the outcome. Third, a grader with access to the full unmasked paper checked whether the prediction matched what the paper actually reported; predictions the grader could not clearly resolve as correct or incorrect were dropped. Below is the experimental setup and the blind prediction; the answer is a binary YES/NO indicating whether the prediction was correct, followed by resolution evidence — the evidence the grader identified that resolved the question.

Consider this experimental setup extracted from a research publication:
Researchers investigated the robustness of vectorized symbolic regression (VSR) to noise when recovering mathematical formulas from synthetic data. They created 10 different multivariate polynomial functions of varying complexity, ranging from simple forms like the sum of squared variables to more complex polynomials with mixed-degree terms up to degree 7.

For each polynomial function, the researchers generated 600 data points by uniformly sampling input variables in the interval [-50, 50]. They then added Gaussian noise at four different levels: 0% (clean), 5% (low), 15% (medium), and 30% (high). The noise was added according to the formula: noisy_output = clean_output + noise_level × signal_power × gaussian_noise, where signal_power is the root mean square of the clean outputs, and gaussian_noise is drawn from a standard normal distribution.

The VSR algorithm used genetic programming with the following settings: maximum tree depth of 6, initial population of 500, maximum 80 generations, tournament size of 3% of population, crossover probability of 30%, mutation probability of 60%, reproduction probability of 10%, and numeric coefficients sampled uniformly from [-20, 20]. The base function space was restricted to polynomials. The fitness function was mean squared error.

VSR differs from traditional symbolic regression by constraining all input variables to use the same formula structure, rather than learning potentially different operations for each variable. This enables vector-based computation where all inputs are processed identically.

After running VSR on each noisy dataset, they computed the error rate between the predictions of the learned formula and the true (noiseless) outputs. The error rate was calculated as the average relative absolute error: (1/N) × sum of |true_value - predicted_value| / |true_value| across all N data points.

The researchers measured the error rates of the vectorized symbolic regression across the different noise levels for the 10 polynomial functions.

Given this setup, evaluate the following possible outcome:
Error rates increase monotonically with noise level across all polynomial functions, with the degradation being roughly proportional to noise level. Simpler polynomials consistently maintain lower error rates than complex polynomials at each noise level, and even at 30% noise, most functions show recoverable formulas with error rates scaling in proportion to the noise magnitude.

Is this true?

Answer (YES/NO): NO